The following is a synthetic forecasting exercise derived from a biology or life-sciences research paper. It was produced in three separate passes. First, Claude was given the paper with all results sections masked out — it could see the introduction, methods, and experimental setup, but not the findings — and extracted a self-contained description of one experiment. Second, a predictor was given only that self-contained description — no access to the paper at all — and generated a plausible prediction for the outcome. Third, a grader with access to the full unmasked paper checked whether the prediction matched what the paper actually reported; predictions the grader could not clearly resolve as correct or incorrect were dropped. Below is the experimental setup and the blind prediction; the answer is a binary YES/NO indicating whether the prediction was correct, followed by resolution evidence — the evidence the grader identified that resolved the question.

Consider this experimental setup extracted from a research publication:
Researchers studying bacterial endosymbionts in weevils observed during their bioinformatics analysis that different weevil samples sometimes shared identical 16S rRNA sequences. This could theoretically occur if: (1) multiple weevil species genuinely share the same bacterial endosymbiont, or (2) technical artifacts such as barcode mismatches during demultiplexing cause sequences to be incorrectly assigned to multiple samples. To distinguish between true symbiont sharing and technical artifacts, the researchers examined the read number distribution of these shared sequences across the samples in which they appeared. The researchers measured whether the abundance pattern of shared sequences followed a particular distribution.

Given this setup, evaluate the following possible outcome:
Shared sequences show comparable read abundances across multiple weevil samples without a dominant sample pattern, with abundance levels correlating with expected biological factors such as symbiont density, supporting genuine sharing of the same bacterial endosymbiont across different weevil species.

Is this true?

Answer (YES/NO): NO